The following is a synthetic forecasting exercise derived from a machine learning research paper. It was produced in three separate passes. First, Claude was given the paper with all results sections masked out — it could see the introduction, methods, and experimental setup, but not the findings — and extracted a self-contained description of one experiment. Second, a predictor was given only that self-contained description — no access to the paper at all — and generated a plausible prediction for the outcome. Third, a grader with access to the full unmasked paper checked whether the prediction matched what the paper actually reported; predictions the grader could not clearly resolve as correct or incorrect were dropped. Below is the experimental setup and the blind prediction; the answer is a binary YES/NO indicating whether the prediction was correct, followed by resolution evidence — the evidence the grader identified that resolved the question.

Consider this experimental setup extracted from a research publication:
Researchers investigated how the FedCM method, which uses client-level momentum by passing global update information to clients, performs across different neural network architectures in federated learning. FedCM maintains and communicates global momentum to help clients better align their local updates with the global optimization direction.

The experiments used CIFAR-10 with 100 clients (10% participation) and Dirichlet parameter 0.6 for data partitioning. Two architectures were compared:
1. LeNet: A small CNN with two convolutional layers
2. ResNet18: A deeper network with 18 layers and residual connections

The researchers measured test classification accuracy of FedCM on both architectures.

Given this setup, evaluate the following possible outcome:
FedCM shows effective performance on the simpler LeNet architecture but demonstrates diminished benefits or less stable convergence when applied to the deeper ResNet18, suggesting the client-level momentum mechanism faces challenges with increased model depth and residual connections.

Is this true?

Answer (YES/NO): NO